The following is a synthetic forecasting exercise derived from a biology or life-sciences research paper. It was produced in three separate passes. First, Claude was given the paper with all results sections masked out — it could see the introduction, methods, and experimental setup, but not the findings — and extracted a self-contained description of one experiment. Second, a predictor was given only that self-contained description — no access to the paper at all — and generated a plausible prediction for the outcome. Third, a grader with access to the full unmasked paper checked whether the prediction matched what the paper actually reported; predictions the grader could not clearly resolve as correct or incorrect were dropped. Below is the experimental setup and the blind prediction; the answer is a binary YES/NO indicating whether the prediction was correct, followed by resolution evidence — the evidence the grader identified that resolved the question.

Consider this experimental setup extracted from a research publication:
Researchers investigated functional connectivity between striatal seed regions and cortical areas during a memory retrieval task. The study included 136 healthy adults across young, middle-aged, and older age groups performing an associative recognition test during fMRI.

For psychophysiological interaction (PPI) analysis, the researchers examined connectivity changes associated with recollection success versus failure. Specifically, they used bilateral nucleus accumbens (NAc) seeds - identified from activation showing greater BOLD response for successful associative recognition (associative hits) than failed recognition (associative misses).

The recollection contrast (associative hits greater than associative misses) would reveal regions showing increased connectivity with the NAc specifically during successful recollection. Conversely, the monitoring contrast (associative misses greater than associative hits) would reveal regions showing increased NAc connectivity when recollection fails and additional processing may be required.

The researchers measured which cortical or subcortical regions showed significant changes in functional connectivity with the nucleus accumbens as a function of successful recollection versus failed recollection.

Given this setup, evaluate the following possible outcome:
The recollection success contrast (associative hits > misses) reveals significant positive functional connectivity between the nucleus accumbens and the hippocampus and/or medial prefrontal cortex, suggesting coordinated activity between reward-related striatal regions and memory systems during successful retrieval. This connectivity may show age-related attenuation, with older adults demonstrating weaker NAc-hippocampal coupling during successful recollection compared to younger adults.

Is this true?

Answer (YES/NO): NO